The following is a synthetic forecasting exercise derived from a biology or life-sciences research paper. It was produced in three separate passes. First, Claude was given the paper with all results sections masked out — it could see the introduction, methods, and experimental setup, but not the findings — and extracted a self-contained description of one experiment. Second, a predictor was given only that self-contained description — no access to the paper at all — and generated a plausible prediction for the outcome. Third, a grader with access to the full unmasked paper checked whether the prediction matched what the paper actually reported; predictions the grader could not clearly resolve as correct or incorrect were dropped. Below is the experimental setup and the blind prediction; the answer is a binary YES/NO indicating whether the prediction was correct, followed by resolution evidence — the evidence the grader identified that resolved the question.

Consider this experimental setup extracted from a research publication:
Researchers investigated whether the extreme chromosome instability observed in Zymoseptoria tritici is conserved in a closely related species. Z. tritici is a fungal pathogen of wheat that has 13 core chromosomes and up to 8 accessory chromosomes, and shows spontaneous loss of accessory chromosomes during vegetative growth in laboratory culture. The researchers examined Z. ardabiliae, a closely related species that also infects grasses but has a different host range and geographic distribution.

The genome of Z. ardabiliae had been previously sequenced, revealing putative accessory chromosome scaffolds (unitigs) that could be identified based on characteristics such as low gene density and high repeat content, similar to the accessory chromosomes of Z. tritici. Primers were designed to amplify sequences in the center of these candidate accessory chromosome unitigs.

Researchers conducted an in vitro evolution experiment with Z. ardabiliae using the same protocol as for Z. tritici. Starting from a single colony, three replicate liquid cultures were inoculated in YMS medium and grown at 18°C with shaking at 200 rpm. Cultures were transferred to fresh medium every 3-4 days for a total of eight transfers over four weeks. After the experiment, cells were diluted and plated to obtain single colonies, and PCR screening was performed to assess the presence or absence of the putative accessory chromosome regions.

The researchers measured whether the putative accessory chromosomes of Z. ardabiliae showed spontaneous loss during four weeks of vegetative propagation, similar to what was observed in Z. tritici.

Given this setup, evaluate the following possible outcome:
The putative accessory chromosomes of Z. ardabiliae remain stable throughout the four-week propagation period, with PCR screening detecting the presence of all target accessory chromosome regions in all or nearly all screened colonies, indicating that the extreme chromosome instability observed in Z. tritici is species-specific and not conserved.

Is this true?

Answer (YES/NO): NO